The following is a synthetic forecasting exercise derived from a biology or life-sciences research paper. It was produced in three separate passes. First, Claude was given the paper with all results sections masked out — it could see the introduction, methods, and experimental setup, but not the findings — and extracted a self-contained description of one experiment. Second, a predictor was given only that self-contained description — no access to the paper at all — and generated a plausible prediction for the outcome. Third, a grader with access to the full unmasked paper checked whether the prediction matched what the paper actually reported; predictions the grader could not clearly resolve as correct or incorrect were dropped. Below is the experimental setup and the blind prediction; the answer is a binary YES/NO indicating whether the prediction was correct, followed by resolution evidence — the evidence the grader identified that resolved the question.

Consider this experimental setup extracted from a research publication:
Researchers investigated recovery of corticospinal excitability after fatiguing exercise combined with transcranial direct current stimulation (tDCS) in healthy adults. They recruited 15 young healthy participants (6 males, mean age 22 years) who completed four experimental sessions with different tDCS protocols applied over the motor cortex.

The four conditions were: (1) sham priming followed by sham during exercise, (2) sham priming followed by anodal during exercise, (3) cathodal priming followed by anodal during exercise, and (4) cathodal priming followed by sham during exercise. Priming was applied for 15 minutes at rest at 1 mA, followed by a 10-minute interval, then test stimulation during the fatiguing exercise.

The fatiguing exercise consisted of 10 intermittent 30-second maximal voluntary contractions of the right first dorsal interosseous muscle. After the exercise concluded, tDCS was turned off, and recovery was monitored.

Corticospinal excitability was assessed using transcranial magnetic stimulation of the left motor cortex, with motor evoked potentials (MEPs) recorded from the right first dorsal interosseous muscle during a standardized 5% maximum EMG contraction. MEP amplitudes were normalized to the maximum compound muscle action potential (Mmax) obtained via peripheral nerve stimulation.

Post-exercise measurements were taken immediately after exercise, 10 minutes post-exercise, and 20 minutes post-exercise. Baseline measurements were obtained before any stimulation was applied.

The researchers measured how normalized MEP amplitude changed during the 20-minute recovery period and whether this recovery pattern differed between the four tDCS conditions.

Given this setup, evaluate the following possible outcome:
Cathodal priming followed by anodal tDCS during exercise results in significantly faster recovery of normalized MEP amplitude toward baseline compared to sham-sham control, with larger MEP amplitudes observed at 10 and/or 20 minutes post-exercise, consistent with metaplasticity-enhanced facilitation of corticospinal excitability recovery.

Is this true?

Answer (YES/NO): NO